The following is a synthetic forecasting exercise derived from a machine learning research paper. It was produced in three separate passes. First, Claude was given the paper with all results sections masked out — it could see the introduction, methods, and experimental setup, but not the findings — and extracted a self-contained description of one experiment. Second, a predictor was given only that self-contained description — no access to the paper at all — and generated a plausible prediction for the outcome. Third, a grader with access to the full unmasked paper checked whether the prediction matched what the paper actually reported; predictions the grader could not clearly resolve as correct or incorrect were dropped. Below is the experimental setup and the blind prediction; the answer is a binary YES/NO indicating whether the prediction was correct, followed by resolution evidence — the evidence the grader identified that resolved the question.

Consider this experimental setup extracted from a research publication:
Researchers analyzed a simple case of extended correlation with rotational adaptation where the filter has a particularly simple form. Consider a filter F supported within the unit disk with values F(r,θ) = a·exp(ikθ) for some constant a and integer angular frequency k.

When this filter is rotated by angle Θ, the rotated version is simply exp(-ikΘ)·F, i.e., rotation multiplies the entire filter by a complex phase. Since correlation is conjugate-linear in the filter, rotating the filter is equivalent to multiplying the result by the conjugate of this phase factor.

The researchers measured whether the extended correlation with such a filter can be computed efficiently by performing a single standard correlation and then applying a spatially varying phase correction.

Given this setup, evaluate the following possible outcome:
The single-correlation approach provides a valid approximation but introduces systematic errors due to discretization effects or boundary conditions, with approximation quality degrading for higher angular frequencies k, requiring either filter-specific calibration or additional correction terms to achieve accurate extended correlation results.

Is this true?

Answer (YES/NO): NO